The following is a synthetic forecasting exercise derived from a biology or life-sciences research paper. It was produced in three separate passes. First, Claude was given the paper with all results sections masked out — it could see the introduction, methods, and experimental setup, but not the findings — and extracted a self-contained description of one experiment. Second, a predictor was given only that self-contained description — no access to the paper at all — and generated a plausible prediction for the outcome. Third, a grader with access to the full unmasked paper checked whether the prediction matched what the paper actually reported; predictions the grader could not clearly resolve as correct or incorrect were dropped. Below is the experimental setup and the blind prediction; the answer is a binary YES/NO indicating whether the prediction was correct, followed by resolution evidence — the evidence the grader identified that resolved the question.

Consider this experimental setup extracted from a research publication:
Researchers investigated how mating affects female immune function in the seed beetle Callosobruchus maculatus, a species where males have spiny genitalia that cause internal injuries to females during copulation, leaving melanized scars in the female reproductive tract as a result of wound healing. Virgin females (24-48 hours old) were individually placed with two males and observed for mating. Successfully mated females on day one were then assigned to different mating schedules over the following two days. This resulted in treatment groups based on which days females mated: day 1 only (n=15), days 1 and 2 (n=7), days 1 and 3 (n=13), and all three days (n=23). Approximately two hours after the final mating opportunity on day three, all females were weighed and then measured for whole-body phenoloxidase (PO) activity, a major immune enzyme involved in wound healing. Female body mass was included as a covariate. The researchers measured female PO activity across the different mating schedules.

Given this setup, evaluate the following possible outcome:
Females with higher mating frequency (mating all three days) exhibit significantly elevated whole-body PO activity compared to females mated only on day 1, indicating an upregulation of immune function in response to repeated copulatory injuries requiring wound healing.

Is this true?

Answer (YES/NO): NO